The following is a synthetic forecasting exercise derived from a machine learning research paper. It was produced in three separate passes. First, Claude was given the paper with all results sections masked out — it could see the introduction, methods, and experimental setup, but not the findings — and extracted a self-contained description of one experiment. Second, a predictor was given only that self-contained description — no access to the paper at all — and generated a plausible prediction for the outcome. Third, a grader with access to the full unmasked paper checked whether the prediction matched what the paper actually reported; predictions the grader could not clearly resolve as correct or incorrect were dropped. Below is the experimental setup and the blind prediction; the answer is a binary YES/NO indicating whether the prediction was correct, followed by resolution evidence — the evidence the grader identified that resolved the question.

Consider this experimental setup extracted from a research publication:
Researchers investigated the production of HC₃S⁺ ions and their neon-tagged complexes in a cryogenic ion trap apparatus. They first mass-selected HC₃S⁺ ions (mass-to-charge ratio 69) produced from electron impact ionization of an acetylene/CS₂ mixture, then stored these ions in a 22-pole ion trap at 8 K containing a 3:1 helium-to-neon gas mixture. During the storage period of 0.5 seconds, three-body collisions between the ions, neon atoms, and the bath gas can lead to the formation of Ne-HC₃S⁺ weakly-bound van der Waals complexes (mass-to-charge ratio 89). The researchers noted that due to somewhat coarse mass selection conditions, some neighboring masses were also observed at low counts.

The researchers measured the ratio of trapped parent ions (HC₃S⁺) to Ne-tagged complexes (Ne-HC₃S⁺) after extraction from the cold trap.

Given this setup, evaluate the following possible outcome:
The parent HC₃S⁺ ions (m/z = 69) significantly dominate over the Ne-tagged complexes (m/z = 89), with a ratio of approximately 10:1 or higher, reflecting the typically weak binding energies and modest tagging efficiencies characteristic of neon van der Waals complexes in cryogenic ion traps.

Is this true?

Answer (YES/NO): YES